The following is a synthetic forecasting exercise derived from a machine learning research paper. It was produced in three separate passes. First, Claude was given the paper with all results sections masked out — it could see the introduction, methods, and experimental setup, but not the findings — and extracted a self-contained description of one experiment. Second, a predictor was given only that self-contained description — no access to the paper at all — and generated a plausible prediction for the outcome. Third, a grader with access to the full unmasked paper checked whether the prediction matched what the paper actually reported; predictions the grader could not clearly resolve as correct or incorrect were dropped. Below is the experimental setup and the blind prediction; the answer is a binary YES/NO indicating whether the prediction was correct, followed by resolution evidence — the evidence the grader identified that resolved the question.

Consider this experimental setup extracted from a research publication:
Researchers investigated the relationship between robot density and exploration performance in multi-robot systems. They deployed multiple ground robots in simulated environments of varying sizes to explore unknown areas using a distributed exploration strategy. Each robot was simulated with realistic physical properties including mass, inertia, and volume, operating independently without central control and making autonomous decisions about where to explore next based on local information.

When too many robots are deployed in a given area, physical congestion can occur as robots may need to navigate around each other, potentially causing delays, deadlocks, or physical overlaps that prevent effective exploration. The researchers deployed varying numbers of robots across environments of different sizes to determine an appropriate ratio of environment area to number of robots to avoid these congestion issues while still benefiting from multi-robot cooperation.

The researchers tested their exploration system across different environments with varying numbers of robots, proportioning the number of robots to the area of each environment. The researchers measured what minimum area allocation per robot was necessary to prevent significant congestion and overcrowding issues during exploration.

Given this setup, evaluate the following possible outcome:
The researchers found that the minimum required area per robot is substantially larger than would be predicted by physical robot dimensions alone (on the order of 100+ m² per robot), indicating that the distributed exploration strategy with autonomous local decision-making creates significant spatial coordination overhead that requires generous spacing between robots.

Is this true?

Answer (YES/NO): NO